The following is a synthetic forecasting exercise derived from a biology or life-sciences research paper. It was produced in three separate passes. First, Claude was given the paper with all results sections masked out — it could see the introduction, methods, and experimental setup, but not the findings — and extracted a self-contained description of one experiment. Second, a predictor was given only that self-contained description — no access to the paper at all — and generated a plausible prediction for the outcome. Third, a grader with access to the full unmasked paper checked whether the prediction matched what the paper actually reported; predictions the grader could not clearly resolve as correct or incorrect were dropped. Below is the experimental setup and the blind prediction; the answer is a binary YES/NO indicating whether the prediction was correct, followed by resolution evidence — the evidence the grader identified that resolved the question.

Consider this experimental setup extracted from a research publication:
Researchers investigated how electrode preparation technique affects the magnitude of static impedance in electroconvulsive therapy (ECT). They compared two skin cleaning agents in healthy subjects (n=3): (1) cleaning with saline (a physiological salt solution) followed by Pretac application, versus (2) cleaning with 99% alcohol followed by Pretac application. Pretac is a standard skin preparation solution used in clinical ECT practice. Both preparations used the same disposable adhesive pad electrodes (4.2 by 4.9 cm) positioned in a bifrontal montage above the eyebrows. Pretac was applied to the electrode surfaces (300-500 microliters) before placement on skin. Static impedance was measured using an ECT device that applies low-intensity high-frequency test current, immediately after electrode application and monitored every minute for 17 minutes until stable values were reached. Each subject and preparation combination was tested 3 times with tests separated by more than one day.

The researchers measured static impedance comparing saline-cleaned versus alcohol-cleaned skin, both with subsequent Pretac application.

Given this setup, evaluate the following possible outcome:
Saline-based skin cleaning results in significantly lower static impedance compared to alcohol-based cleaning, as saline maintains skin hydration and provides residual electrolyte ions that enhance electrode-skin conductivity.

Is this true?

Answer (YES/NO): NO